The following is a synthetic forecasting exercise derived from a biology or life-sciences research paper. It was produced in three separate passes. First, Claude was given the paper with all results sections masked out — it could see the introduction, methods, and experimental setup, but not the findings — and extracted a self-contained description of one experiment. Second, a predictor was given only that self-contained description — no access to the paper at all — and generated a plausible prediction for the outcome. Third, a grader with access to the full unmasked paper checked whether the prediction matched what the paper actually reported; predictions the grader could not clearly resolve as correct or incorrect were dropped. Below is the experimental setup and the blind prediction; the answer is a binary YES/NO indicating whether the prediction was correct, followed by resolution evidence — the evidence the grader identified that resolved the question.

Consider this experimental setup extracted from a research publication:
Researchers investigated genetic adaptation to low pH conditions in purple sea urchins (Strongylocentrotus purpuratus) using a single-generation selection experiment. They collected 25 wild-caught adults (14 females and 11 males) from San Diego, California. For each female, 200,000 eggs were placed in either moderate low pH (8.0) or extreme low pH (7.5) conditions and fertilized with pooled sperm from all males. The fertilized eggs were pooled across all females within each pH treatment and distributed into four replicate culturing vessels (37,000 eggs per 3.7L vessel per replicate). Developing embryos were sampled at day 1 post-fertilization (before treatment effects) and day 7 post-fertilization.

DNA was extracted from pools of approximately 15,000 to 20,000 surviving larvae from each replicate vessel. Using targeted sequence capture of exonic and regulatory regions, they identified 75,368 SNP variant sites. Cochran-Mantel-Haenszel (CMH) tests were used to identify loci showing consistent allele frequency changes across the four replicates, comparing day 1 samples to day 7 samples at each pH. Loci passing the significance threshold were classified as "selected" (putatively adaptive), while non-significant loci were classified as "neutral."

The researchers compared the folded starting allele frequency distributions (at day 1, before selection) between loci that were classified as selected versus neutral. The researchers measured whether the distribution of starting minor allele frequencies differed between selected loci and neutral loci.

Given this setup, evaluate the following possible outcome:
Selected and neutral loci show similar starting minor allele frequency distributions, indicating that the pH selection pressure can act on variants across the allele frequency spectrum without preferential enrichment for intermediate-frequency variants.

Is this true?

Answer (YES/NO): NO